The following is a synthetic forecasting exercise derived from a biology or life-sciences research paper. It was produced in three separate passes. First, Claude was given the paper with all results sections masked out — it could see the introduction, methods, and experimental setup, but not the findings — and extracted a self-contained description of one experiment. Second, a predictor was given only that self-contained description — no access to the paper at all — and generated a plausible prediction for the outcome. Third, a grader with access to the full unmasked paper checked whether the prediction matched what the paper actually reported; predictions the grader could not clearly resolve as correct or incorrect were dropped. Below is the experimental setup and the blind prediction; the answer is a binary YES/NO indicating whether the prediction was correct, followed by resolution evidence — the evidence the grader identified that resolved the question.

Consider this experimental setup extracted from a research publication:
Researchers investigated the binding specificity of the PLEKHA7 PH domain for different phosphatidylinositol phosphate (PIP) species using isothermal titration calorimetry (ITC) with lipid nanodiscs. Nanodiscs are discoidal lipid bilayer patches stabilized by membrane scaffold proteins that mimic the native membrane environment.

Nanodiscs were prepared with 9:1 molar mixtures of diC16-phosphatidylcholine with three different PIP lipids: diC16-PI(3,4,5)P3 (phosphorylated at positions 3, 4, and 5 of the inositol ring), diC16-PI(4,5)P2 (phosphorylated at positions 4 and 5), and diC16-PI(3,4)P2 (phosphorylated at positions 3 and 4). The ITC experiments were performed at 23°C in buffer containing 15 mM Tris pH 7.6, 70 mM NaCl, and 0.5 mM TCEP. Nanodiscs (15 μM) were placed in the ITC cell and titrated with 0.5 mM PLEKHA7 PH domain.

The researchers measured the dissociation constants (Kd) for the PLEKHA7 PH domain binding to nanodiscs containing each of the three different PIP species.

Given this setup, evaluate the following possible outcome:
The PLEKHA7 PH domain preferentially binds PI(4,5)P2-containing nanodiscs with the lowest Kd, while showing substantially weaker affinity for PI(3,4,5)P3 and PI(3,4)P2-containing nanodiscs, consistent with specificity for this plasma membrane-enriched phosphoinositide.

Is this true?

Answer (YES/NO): NO